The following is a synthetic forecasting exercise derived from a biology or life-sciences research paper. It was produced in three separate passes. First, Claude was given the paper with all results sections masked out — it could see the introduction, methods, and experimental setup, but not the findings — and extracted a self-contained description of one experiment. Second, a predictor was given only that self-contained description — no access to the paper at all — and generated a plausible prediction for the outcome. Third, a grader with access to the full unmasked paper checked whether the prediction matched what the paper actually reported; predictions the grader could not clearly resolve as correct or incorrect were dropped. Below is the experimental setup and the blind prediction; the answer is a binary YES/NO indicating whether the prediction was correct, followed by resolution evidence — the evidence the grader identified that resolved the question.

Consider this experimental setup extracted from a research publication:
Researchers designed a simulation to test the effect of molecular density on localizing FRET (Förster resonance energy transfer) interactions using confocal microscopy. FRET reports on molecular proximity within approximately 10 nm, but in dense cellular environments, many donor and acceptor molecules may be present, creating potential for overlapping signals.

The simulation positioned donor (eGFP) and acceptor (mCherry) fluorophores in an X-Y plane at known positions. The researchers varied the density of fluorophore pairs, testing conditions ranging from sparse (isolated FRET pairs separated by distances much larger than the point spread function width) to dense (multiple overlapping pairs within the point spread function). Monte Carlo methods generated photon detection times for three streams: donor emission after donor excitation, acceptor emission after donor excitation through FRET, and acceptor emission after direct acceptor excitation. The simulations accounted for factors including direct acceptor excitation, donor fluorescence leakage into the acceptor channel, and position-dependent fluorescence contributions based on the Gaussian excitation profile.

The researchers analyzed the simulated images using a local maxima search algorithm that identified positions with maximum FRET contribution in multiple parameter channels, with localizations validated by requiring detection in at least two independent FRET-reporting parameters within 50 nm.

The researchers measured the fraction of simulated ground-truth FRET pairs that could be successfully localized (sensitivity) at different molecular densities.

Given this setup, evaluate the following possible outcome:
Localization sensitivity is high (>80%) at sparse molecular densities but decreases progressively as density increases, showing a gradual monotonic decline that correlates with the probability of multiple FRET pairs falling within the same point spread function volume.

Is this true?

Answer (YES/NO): NO